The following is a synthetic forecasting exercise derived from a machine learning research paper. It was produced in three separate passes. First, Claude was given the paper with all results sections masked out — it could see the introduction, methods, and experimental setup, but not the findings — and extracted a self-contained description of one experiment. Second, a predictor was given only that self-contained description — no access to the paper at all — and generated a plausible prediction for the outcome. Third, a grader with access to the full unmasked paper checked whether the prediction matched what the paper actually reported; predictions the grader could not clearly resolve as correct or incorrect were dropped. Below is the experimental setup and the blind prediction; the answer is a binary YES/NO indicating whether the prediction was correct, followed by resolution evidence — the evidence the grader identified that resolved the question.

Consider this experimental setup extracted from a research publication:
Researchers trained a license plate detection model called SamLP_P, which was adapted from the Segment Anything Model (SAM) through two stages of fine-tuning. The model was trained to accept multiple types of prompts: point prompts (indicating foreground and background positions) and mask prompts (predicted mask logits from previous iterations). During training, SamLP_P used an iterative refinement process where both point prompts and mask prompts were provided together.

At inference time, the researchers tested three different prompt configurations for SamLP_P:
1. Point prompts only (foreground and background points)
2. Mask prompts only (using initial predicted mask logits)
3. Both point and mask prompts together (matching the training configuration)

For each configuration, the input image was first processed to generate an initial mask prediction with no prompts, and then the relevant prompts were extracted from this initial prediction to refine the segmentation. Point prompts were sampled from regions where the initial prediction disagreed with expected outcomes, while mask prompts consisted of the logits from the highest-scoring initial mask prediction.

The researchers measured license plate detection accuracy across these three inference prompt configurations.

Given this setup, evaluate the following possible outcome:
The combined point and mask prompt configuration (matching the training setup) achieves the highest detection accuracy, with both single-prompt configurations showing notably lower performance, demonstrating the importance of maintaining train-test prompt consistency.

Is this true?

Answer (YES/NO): NO